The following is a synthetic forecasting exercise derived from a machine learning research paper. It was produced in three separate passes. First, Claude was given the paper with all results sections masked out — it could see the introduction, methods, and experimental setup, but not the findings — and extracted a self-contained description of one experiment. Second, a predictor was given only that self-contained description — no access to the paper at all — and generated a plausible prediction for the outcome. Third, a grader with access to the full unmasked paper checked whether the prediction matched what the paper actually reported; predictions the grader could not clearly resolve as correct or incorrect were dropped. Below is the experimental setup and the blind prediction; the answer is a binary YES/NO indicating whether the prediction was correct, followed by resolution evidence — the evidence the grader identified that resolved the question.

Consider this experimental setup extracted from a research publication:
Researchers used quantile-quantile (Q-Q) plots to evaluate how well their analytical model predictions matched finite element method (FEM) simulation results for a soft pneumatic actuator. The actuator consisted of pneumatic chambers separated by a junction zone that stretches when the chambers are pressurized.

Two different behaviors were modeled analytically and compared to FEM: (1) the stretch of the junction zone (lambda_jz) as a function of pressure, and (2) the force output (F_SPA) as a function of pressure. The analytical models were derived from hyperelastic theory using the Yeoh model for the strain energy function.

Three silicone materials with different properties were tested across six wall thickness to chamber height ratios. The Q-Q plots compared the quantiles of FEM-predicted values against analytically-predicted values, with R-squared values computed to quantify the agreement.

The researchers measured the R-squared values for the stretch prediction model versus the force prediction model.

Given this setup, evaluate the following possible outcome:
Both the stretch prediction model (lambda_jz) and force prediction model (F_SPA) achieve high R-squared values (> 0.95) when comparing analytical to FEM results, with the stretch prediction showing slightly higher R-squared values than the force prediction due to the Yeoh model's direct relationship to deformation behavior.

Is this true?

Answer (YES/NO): NO